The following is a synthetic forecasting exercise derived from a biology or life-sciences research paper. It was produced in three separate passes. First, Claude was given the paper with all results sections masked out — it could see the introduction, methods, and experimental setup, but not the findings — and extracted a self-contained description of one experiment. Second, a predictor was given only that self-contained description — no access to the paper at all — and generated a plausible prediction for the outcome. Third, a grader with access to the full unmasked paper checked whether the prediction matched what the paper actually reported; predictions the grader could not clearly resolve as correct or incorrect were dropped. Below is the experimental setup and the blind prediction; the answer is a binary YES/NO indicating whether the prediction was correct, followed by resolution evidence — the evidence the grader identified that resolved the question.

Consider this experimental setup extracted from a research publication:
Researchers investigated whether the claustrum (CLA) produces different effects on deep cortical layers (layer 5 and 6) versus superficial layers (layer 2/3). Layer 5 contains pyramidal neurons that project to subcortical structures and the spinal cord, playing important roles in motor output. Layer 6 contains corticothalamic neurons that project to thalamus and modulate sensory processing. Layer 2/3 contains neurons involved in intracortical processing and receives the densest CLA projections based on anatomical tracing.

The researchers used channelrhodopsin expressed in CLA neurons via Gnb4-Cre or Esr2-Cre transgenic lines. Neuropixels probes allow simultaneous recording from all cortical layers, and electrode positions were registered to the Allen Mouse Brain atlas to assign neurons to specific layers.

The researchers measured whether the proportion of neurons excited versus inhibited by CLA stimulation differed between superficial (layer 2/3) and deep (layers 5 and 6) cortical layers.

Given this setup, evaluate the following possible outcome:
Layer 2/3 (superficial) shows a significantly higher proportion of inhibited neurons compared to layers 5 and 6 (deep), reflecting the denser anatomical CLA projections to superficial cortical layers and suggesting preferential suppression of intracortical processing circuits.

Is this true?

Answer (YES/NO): NO